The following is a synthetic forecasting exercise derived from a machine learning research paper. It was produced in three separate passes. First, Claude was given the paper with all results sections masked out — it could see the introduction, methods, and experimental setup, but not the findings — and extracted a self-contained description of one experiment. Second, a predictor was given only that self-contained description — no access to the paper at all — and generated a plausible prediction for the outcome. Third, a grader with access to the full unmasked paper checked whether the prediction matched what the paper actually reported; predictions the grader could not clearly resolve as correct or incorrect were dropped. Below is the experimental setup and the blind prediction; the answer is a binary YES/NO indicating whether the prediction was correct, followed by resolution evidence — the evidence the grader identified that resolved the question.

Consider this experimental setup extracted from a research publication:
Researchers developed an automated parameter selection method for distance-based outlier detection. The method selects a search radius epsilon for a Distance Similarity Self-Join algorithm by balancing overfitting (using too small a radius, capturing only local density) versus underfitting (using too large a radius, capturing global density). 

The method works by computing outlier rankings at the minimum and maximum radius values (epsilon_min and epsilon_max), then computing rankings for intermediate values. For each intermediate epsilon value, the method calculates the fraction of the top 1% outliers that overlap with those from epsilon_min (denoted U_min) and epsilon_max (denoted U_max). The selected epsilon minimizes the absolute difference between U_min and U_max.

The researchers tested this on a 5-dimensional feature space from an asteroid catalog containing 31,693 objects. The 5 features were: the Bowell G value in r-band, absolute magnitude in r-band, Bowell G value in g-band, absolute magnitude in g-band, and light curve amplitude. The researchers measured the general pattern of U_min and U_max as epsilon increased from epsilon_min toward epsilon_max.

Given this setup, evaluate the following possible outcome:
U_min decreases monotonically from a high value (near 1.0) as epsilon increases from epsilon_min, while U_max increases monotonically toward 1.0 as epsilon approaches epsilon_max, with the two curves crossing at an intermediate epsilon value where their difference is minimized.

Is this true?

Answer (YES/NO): YES